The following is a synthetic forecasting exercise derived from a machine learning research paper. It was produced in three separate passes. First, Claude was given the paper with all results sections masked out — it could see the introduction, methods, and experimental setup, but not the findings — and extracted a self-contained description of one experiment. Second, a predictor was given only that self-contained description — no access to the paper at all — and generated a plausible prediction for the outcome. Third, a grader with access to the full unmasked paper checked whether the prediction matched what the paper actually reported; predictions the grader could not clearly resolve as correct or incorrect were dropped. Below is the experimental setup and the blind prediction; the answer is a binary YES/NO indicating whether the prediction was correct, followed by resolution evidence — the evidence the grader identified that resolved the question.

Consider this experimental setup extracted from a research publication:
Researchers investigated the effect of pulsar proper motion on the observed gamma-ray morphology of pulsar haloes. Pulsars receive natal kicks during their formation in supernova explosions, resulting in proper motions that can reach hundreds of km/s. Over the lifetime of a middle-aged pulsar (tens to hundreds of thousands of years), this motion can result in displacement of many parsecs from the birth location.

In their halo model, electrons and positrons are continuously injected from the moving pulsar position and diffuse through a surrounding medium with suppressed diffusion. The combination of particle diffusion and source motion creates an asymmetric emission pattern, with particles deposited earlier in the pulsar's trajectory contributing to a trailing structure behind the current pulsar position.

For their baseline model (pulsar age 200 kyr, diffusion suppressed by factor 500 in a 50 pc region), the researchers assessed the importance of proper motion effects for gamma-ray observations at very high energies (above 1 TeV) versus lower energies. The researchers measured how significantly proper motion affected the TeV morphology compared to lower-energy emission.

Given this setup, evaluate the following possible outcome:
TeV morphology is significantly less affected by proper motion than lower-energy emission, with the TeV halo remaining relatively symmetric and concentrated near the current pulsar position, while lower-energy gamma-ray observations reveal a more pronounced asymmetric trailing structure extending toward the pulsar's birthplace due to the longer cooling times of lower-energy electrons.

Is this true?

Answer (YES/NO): YES